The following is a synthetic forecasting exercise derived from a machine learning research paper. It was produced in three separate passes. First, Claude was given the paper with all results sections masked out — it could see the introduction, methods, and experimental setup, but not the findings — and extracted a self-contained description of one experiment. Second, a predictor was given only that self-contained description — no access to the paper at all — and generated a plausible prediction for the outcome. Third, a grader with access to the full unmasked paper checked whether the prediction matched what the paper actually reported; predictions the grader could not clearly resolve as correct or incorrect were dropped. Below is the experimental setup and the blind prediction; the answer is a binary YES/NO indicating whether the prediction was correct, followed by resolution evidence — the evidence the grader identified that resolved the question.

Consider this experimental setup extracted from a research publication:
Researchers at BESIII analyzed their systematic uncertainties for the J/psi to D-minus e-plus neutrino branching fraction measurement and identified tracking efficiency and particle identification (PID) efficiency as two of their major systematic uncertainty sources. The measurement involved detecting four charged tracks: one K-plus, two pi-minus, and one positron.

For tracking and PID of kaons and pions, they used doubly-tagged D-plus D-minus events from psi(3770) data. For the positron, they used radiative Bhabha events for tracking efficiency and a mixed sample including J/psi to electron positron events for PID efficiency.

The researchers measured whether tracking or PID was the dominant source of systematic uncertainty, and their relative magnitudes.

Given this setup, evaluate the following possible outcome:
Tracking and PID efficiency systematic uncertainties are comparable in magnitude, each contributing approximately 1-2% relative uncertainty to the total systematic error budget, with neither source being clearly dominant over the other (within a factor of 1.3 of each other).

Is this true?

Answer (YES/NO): NO